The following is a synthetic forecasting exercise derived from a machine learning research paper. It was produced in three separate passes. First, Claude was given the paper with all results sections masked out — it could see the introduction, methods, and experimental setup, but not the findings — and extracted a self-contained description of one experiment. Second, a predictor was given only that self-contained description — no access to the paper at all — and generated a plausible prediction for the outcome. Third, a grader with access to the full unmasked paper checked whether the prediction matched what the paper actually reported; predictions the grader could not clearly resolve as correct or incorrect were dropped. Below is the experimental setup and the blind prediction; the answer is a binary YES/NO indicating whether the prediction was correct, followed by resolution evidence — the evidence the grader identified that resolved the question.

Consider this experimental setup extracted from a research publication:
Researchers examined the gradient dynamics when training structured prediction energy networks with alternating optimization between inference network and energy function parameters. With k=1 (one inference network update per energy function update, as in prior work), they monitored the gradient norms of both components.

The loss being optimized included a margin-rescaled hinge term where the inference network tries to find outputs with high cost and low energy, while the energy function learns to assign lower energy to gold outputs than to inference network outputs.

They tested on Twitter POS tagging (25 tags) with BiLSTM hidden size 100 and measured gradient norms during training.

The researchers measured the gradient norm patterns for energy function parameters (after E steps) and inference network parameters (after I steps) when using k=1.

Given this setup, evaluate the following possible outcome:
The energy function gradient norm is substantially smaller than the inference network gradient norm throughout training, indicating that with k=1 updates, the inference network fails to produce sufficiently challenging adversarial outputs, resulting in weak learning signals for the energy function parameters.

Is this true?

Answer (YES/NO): YES